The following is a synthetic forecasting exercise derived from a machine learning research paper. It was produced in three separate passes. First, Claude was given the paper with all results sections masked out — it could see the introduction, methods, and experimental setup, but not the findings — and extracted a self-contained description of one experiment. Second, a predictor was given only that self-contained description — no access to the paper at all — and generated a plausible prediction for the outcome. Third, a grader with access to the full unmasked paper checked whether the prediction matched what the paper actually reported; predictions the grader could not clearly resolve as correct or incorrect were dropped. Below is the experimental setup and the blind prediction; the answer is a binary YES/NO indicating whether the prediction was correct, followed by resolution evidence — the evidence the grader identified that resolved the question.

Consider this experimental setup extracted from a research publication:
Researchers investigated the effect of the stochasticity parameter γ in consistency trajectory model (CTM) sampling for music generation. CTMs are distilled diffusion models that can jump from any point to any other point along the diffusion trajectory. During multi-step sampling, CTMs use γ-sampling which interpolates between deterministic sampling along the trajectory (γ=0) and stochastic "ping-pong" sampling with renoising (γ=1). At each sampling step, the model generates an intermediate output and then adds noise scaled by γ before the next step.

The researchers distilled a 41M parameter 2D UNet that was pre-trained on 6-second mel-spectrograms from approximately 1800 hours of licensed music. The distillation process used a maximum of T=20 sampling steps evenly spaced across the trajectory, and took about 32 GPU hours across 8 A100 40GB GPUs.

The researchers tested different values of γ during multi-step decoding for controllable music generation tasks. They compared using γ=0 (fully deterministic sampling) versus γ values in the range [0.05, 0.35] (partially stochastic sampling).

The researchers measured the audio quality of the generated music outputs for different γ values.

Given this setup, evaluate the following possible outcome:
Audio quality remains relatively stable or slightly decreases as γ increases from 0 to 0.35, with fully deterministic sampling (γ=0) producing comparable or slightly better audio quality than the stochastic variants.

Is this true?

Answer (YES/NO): NO